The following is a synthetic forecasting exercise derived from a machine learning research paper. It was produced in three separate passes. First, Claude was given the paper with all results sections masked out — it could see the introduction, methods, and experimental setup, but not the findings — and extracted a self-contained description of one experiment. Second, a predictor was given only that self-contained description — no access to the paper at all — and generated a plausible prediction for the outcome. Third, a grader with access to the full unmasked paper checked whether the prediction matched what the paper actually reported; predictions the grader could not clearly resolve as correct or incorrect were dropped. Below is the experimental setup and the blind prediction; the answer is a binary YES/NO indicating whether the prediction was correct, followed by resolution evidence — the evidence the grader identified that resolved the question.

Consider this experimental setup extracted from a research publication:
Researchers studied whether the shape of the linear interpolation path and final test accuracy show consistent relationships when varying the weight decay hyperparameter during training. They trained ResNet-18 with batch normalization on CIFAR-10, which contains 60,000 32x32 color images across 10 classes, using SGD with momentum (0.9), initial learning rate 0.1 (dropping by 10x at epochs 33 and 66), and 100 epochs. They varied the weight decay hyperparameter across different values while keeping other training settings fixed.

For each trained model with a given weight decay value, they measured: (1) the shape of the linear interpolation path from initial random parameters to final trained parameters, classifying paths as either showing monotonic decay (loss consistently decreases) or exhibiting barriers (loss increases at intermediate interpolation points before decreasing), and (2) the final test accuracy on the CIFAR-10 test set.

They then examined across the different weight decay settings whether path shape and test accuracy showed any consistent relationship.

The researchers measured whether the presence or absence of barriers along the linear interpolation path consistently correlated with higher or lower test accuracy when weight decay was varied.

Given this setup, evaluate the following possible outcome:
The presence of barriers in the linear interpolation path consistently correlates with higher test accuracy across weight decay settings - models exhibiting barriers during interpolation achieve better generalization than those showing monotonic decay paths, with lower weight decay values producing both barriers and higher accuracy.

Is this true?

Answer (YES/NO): NO